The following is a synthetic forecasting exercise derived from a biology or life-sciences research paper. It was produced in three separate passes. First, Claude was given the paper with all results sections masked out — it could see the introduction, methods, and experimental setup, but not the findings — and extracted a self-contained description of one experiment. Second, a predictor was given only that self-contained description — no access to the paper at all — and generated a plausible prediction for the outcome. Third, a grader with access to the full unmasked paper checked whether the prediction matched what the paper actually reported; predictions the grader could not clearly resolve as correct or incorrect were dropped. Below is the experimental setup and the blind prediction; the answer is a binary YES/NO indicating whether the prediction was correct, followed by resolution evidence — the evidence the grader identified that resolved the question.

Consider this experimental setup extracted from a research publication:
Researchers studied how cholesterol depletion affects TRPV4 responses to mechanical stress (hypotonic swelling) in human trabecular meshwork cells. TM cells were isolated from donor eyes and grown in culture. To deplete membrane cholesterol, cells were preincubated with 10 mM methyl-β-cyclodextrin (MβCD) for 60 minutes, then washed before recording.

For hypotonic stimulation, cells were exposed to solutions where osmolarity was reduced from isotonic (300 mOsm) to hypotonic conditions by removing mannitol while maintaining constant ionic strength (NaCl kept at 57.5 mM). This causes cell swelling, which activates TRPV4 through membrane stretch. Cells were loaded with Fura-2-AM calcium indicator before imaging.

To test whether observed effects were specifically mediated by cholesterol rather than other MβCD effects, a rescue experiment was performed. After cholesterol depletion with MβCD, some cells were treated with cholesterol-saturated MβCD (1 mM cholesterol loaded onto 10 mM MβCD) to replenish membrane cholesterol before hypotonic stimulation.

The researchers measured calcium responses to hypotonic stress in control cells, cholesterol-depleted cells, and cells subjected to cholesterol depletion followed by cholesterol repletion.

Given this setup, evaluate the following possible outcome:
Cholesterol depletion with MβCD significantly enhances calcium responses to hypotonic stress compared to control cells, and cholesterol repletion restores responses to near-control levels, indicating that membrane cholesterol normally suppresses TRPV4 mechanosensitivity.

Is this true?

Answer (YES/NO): YES